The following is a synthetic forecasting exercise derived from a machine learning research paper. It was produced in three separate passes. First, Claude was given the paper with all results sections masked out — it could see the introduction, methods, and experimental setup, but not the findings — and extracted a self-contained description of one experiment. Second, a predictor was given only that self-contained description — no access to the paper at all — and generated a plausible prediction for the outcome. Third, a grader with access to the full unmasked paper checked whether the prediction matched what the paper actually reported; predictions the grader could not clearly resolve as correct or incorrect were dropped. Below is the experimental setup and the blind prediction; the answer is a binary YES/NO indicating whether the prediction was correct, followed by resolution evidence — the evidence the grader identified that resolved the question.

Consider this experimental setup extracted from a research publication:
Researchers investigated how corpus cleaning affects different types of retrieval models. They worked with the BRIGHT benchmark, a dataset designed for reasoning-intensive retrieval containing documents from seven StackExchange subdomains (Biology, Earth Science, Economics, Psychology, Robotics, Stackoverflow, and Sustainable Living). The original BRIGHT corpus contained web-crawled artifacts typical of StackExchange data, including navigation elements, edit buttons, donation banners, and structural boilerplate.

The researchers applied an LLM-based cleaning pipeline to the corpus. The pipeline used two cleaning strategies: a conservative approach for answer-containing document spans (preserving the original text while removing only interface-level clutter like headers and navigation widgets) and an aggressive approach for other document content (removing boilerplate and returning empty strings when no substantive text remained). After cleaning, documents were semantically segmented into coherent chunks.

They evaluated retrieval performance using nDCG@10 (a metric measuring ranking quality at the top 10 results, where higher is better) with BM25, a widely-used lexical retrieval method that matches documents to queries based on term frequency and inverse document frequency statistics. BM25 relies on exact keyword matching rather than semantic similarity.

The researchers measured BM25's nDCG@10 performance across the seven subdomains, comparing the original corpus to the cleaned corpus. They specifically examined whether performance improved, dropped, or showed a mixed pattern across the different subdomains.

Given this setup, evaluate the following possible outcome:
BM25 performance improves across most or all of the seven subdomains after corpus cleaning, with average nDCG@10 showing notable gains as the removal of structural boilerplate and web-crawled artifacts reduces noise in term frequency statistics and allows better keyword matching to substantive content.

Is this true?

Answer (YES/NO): NO